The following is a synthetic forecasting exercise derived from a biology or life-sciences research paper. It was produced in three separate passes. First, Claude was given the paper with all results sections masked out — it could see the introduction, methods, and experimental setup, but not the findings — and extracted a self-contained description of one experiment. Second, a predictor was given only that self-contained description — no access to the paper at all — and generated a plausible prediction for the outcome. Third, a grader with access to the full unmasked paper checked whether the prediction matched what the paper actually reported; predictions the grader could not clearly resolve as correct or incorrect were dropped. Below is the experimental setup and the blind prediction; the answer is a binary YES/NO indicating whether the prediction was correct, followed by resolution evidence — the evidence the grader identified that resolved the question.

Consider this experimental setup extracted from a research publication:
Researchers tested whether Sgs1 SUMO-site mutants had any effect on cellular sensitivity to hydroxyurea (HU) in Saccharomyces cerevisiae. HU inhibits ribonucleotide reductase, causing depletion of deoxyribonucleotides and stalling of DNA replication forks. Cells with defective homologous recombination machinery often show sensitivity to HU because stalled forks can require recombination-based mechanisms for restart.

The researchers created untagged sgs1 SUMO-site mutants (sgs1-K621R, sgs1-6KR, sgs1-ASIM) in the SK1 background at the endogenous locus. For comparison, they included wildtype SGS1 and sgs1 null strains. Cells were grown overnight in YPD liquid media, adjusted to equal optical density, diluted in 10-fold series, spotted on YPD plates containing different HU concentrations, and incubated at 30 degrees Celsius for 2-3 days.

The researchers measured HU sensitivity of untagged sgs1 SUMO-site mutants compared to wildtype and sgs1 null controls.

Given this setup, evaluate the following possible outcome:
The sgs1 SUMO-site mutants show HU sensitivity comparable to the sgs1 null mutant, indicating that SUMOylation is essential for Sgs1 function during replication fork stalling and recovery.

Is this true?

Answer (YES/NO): NO